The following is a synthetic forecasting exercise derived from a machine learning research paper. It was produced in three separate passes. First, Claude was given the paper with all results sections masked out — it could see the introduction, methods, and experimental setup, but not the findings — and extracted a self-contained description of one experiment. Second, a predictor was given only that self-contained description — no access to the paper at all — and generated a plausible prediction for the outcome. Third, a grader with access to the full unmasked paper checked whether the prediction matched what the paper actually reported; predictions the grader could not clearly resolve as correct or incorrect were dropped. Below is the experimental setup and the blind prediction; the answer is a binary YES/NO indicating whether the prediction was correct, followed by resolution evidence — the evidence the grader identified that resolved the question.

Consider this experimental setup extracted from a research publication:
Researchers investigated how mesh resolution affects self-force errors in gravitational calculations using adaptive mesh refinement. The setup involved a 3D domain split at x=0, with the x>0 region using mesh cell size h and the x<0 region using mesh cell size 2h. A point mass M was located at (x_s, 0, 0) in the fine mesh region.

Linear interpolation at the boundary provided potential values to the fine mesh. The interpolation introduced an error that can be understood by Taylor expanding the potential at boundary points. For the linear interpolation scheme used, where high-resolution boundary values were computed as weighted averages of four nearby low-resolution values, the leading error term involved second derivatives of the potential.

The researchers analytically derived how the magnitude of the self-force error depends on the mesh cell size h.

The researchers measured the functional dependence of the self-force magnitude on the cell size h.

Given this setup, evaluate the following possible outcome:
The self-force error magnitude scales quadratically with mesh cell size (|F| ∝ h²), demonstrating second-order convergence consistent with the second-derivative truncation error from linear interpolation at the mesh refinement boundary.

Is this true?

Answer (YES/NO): YES